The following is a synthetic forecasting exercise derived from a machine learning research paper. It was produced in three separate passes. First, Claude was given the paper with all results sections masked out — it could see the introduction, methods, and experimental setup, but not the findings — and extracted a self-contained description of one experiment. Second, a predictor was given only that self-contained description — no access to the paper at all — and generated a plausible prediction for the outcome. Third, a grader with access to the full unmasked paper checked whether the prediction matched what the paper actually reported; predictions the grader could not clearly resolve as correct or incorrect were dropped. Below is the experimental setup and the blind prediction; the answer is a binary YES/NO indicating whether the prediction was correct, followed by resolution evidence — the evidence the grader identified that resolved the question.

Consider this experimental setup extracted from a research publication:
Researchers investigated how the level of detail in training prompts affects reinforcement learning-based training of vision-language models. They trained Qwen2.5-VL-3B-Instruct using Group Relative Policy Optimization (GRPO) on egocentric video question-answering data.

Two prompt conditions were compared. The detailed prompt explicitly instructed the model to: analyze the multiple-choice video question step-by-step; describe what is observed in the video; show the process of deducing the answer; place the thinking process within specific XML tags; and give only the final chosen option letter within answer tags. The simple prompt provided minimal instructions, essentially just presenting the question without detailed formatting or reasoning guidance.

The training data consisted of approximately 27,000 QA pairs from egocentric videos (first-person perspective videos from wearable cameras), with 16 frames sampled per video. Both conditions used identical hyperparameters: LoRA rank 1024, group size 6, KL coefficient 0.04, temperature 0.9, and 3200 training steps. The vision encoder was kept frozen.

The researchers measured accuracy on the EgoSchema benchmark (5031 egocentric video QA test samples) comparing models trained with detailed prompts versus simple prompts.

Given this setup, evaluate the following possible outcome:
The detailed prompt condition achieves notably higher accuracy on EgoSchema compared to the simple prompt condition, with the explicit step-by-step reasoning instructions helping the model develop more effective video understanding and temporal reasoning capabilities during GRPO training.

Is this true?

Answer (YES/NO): YES